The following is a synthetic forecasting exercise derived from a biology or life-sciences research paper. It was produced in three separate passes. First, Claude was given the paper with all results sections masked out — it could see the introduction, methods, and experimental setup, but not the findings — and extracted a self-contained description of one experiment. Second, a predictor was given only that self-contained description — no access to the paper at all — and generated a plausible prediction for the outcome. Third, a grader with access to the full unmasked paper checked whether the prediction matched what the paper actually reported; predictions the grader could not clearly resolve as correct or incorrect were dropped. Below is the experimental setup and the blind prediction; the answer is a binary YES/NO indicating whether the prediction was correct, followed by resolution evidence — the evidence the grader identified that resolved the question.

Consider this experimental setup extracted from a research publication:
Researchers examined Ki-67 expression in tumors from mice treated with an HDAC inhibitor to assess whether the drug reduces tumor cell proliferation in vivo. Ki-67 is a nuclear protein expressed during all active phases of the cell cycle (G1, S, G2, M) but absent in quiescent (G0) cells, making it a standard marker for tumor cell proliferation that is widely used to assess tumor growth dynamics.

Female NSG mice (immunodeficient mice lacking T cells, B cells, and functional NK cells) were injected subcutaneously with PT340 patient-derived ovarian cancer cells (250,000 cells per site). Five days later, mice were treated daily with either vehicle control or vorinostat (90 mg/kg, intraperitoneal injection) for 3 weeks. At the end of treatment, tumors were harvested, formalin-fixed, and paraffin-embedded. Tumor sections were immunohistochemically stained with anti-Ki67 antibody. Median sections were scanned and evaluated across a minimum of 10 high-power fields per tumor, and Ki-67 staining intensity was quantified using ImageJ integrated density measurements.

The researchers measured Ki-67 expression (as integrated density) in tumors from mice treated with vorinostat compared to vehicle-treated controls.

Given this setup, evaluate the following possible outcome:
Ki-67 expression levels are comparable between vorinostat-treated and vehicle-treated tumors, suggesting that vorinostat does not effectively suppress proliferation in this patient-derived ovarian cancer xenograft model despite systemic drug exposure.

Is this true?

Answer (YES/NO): NO